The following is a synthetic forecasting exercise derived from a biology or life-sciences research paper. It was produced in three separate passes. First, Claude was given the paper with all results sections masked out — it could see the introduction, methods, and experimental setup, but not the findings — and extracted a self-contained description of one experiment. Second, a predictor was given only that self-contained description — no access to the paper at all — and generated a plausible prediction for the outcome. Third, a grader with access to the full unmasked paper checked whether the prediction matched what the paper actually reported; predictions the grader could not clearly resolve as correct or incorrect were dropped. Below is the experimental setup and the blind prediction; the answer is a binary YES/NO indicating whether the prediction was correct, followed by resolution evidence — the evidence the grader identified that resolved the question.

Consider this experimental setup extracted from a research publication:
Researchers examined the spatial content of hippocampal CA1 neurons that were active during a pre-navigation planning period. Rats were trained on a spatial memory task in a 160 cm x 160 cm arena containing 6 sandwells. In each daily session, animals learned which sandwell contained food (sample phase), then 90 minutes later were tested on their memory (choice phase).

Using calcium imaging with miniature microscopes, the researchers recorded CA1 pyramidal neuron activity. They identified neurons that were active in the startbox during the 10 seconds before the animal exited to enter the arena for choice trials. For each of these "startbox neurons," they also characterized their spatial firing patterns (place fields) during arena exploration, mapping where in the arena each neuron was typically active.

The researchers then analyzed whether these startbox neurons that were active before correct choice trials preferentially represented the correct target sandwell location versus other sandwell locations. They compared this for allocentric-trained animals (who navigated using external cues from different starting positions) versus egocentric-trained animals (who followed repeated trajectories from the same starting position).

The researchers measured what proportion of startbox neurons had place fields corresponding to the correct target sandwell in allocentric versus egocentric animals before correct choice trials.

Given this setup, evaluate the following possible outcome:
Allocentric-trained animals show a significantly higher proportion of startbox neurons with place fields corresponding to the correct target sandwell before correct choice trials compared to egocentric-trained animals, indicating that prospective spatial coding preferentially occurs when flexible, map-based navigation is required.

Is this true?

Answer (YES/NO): NO